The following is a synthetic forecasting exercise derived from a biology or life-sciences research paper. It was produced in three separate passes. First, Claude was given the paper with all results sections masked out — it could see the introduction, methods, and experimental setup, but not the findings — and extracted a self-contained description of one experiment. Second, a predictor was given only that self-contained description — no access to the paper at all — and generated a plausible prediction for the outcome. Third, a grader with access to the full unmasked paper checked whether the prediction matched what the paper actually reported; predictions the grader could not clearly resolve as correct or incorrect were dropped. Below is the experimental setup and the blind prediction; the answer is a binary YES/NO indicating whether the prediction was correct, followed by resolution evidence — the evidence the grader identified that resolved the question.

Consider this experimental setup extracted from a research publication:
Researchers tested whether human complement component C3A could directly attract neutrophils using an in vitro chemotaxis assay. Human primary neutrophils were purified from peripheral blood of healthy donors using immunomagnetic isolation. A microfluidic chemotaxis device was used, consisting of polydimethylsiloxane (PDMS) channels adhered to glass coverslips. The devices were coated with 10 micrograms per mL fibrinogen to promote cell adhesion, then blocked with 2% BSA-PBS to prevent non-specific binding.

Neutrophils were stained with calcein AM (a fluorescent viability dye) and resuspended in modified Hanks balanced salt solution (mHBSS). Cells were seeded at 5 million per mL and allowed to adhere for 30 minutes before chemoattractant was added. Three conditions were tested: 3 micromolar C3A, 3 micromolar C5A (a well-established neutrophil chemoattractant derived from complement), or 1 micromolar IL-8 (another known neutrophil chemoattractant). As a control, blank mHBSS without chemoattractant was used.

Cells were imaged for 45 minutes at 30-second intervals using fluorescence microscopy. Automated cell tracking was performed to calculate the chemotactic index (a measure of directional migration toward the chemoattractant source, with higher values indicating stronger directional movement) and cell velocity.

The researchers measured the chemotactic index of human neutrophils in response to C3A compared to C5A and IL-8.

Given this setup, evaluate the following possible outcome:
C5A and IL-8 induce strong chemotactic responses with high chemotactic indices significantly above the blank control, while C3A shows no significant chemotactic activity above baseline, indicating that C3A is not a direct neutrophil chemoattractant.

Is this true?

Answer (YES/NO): YES